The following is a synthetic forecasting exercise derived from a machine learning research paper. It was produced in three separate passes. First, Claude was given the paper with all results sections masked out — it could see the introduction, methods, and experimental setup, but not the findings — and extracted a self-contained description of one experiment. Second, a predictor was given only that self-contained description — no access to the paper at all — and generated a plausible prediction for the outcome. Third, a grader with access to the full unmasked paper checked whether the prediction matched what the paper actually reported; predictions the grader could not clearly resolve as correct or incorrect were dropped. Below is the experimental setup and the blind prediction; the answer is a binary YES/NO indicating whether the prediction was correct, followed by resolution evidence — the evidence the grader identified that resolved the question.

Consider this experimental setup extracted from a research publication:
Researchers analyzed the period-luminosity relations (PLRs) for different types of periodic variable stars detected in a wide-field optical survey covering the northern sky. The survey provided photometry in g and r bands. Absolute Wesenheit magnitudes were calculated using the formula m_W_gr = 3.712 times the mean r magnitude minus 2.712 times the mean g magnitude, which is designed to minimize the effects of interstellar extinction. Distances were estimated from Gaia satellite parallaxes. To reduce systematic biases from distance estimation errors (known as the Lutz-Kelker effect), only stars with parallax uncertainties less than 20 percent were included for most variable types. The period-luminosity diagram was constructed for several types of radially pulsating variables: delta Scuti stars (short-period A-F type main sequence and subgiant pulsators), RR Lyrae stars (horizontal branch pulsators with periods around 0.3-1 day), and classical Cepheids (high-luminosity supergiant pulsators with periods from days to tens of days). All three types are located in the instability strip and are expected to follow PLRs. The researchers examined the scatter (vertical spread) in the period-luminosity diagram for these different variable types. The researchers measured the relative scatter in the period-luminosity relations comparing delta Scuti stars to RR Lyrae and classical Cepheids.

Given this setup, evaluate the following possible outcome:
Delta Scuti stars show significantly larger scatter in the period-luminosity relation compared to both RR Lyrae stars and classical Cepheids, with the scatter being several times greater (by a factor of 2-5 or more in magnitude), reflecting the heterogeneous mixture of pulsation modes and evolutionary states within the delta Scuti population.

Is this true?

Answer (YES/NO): NO